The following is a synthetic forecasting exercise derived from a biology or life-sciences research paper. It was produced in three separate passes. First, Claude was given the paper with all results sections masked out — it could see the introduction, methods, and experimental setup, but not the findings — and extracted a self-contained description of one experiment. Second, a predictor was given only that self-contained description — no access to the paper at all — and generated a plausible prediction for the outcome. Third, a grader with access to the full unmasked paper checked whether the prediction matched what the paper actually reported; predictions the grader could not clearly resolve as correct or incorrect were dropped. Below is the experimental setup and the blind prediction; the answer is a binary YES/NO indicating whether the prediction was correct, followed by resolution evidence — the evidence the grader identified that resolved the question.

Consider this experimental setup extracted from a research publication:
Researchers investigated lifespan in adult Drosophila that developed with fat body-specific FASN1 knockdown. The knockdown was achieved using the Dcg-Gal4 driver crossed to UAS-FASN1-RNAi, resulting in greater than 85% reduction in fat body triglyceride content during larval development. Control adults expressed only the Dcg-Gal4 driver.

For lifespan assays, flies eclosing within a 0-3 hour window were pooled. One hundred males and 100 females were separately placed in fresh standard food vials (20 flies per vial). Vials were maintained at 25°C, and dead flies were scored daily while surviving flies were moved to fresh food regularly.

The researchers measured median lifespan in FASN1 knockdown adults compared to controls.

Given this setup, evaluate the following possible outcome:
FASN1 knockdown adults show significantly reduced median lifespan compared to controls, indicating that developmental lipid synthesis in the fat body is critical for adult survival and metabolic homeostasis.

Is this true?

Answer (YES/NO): YES